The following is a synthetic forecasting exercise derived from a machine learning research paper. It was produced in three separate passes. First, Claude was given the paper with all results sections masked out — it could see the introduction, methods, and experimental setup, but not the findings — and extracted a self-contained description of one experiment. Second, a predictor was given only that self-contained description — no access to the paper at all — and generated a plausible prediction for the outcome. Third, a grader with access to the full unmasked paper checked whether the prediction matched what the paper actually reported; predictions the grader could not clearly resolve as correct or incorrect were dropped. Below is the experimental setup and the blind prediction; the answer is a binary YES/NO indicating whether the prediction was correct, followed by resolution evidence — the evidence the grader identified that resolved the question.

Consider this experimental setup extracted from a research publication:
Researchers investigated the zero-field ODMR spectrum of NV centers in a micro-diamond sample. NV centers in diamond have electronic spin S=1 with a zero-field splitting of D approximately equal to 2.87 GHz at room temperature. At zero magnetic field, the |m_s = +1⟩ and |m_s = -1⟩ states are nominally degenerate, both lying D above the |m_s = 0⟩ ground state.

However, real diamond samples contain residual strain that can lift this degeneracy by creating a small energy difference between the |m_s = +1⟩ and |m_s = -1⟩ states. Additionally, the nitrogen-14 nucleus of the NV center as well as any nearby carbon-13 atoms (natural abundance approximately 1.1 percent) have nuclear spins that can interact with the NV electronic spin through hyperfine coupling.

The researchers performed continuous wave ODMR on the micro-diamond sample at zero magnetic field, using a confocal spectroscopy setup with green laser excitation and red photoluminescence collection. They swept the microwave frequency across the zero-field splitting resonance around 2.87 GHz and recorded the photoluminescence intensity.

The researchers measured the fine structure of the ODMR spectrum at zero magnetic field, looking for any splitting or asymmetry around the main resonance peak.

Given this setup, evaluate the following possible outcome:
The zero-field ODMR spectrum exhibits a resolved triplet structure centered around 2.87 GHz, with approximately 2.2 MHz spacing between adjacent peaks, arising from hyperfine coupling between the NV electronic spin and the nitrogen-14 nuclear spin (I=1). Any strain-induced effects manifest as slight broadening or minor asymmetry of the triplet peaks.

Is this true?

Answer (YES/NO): NO